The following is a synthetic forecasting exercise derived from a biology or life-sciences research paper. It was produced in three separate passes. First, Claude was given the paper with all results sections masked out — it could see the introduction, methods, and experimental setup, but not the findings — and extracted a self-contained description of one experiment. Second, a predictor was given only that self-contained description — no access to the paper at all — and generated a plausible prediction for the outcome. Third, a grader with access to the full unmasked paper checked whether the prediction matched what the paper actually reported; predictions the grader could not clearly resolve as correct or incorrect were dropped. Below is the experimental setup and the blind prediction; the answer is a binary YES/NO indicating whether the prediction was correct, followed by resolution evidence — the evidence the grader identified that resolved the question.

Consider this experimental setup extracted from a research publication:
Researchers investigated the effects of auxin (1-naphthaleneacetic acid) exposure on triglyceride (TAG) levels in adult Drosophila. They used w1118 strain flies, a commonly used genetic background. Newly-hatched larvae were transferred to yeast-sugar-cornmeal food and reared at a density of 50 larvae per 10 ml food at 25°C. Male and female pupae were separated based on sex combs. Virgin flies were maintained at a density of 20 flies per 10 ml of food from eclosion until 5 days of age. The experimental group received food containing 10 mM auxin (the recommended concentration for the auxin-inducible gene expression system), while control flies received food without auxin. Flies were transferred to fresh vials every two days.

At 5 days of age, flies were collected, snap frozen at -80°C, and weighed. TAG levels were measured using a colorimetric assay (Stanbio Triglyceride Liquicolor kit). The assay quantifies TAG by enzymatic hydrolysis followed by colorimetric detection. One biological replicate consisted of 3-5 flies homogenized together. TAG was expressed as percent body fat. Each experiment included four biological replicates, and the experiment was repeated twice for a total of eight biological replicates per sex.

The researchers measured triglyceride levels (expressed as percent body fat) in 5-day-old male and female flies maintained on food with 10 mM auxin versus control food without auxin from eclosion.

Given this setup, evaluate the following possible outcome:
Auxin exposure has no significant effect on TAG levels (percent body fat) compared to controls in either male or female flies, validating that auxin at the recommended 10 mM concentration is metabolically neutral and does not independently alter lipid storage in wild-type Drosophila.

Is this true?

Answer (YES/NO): NO